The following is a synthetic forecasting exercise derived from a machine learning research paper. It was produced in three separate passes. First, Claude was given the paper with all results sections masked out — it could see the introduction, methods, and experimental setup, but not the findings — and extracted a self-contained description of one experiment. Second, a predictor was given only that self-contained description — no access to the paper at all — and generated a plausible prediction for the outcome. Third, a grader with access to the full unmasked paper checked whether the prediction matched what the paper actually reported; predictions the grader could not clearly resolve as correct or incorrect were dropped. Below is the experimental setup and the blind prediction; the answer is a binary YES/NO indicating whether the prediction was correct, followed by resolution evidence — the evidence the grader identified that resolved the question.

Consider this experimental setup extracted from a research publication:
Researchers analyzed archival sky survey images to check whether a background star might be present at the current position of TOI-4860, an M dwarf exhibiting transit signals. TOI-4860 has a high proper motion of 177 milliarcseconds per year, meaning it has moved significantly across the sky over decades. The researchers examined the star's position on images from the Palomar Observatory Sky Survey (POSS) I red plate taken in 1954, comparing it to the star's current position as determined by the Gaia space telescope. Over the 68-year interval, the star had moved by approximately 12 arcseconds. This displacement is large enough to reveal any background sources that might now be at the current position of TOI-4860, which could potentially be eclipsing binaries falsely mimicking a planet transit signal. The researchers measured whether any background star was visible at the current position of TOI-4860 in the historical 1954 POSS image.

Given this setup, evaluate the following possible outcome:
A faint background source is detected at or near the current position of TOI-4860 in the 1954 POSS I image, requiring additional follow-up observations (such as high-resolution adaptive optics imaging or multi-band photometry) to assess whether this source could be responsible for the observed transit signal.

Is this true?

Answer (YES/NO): NO